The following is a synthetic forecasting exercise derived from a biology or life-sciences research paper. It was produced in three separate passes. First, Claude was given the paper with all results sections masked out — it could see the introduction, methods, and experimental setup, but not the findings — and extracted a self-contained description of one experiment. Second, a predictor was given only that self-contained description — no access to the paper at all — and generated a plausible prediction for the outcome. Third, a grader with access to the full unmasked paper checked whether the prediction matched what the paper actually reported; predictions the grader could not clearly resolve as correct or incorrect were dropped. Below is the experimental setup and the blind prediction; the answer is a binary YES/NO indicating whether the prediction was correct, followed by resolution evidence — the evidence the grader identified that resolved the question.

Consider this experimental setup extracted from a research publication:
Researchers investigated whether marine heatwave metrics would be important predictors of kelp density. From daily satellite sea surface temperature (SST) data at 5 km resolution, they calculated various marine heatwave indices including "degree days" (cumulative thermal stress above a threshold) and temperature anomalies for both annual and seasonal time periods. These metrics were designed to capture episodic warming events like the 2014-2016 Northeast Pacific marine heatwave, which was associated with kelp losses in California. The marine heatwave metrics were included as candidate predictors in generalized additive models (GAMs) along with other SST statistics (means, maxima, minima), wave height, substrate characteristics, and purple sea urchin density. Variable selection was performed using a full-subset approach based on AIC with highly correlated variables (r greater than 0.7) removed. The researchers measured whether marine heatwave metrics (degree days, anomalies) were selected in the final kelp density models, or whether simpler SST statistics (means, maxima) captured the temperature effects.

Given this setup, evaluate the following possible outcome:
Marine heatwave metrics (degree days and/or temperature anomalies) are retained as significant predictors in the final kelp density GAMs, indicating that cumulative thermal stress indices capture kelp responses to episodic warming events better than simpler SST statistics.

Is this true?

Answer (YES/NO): NO